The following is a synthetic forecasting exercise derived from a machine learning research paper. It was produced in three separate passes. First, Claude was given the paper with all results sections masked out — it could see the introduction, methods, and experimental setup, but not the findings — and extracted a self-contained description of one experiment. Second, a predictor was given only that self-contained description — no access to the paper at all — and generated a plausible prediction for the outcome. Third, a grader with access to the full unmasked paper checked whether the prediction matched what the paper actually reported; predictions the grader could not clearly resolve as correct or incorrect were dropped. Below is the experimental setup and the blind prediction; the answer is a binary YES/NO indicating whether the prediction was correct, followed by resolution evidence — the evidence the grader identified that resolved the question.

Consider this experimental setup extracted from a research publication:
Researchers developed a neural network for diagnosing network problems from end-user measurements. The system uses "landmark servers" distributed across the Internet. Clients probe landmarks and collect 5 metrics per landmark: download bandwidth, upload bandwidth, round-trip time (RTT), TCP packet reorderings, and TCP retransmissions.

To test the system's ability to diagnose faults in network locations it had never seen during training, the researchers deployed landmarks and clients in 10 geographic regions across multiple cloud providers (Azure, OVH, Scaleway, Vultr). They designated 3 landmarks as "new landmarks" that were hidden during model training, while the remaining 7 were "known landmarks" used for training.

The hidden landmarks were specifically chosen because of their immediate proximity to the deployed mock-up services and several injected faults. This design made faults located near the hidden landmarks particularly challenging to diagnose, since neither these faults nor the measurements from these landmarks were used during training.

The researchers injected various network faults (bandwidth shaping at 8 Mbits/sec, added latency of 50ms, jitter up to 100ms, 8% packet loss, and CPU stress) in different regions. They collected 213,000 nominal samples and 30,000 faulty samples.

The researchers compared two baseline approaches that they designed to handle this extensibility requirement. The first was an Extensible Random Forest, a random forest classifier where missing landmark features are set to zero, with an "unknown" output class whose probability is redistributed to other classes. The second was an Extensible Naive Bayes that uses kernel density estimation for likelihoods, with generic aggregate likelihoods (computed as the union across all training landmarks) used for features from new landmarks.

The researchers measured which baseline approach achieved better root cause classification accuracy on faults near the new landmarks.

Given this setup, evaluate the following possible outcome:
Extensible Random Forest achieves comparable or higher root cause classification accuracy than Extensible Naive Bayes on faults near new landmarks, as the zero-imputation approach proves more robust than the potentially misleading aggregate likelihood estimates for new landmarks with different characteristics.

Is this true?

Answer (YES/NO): NO